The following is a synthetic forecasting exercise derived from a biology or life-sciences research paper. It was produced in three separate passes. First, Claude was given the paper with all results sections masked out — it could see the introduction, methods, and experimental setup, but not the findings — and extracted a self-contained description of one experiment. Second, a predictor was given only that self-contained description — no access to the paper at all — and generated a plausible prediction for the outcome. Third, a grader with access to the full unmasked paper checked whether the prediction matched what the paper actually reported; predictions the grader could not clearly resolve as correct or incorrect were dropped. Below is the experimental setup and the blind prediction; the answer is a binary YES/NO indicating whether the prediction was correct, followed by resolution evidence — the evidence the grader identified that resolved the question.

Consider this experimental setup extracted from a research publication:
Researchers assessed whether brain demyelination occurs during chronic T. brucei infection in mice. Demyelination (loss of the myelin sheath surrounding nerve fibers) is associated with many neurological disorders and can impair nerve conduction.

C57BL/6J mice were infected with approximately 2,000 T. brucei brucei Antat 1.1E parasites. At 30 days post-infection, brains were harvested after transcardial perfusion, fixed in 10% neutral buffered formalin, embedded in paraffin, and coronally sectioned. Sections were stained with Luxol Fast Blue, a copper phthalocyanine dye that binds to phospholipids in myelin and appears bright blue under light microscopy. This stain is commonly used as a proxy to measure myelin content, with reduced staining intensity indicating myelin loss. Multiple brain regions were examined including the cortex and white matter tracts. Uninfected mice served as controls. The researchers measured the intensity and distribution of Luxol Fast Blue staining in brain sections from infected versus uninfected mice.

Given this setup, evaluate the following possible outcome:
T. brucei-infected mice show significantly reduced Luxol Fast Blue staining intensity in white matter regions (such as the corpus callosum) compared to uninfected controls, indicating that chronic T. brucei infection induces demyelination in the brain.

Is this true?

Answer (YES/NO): YES